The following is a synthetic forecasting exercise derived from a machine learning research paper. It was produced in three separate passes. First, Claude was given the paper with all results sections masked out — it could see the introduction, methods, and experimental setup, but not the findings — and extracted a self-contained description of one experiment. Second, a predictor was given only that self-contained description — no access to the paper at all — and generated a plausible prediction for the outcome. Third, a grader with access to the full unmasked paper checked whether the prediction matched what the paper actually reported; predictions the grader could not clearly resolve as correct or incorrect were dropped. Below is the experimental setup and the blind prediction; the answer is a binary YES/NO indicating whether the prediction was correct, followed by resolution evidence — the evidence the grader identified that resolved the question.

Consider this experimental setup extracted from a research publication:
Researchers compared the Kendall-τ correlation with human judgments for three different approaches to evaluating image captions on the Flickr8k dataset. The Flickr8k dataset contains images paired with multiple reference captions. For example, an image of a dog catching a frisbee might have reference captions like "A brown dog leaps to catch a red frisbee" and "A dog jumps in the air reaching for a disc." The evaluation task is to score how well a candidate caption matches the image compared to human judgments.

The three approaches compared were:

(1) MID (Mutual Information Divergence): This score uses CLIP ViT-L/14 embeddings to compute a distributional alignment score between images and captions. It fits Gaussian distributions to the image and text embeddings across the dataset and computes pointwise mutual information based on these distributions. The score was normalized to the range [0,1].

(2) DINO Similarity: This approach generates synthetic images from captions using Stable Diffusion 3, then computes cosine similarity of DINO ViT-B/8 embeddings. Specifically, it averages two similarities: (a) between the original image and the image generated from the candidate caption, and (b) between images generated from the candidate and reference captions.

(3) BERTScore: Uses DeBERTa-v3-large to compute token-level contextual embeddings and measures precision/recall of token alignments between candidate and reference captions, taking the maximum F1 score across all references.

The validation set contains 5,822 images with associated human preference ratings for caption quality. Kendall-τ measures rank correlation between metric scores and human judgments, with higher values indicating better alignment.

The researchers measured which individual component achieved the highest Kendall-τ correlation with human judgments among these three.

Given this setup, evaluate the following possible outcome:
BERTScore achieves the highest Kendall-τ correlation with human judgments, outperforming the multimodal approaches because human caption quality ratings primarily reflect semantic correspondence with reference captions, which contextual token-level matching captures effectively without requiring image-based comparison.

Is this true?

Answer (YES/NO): NO